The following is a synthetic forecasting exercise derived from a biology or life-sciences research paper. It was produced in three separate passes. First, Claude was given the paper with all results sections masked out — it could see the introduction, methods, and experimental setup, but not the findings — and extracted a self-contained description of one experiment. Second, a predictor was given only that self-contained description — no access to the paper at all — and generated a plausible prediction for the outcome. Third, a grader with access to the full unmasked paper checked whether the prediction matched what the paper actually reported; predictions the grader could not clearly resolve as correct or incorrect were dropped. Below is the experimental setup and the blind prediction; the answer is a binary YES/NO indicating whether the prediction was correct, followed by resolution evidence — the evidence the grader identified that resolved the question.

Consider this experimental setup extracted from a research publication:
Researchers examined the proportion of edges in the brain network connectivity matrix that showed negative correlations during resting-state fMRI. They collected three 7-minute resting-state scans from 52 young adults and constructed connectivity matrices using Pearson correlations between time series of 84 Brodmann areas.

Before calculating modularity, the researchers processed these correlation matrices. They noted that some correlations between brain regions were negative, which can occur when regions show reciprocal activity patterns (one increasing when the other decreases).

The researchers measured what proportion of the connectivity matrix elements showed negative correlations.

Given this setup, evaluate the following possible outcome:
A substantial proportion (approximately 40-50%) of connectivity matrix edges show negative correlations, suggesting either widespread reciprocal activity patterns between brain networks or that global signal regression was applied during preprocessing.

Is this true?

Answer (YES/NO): NO